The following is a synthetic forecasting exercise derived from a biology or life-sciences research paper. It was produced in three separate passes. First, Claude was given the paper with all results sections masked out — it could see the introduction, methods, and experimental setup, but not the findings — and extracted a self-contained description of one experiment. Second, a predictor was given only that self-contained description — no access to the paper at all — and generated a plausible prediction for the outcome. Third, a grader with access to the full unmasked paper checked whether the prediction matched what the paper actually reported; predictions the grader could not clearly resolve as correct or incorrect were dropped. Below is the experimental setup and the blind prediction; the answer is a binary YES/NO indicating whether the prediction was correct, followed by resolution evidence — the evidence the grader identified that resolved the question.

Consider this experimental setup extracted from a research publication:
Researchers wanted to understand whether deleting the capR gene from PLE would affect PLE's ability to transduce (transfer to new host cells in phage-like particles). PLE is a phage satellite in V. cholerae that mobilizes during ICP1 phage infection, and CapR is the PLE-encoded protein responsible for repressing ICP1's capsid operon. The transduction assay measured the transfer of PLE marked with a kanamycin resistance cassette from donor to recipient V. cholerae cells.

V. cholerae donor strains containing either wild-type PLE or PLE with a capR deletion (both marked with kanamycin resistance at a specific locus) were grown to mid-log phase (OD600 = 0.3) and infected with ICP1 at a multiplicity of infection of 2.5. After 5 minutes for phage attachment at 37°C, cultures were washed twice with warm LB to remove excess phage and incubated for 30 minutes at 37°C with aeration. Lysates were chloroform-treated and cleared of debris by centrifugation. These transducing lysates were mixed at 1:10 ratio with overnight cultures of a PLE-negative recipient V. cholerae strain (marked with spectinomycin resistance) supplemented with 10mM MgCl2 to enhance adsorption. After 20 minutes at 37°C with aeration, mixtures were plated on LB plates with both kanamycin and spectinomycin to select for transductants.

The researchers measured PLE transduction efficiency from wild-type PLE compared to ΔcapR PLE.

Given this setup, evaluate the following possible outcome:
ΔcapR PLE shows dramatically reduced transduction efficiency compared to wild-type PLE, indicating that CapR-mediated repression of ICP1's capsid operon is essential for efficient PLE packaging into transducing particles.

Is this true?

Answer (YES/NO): NO